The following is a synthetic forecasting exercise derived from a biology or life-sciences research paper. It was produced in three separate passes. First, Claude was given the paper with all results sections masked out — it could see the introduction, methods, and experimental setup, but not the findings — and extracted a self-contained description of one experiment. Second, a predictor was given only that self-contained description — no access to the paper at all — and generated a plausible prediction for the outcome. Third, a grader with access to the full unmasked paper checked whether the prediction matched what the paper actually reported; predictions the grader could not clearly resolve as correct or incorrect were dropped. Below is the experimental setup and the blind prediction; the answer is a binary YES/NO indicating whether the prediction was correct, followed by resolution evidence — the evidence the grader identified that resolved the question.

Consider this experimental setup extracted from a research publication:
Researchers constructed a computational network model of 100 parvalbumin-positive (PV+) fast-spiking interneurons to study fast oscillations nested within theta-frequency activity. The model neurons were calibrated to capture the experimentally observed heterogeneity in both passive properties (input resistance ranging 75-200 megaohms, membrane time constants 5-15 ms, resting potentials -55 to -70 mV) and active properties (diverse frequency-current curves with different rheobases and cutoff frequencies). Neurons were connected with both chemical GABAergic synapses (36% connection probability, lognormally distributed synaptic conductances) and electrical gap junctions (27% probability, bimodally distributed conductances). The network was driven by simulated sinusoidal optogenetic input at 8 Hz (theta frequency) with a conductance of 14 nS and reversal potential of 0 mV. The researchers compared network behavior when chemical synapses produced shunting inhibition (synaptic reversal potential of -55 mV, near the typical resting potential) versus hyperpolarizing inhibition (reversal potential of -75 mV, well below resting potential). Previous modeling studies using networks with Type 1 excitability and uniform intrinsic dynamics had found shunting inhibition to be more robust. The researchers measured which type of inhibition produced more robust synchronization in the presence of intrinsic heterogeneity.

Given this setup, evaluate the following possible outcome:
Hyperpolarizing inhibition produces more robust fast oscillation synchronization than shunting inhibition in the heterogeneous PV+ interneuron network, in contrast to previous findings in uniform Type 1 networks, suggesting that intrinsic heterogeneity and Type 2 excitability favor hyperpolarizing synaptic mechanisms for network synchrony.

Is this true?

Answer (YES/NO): YES